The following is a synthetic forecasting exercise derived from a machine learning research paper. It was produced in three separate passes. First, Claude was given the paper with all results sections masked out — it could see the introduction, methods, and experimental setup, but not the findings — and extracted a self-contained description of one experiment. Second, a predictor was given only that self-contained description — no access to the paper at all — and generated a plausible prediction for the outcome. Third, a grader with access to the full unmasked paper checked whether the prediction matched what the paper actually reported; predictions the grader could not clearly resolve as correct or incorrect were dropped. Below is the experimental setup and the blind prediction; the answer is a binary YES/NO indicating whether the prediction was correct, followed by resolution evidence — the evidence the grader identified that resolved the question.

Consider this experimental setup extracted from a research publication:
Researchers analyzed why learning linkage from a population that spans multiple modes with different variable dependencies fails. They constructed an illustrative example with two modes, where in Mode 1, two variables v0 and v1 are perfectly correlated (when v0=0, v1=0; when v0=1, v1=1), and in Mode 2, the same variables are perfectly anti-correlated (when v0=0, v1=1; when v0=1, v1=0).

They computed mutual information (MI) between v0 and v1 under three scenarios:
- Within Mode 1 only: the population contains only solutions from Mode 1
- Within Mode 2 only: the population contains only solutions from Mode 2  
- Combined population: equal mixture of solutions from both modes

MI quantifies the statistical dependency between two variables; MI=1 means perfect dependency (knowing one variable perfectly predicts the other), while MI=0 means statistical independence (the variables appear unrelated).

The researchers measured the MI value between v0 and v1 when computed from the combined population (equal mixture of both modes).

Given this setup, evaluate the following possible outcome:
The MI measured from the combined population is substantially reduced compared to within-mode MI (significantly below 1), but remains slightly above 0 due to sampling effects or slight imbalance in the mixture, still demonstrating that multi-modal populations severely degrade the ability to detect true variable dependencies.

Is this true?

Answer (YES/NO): NO